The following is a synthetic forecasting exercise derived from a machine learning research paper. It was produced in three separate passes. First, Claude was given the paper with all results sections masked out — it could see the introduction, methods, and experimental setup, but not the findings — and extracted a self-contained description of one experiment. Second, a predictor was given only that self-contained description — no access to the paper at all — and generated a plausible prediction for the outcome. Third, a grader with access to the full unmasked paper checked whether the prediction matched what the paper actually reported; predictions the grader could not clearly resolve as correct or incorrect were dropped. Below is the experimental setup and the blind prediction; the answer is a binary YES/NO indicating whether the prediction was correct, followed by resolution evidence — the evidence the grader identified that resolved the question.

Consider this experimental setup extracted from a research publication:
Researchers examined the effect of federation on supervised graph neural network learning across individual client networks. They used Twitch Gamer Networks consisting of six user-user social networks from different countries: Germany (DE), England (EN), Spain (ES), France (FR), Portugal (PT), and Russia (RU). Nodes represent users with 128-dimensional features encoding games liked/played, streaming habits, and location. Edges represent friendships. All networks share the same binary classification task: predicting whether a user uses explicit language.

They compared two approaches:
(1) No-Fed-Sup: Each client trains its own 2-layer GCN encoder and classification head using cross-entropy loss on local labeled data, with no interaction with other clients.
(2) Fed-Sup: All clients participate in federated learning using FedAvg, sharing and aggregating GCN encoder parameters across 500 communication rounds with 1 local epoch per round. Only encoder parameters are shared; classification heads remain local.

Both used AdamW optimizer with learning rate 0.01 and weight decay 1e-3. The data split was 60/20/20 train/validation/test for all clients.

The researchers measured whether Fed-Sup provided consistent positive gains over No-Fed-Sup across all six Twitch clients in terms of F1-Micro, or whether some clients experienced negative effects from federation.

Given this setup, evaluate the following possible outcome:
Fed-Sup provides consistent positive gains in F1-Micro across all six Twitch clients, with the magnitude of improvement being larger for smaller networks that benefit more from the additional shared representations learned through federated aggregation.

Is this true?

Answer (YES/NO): NO